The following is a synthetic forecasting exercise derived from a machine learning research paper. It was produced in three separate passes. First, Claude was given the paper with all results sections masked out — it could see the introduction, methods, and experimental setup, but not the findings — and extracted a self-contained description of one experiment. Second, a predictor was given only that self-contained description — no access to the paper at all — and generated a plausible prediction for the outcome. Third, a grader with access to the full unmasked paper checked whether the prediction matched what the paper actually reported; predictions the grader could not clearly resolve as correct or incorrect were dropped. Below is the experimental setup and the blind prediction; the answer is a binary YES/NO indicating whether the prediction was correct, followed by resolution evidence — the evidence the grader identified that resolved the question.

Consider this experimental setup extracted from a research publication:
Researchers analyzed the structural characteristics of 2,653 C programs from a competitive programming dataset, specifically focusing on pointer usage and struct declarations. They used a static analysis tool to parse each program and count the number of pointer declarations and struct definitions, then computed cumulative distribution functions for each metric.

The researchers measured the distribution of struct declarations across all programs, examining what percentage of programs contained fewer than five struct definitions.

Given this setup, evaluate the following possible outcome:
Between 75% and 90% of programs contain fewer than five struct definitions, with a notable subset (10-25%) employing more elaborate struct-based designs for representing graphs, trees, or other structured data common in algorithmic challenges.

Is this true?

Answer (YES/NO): NO